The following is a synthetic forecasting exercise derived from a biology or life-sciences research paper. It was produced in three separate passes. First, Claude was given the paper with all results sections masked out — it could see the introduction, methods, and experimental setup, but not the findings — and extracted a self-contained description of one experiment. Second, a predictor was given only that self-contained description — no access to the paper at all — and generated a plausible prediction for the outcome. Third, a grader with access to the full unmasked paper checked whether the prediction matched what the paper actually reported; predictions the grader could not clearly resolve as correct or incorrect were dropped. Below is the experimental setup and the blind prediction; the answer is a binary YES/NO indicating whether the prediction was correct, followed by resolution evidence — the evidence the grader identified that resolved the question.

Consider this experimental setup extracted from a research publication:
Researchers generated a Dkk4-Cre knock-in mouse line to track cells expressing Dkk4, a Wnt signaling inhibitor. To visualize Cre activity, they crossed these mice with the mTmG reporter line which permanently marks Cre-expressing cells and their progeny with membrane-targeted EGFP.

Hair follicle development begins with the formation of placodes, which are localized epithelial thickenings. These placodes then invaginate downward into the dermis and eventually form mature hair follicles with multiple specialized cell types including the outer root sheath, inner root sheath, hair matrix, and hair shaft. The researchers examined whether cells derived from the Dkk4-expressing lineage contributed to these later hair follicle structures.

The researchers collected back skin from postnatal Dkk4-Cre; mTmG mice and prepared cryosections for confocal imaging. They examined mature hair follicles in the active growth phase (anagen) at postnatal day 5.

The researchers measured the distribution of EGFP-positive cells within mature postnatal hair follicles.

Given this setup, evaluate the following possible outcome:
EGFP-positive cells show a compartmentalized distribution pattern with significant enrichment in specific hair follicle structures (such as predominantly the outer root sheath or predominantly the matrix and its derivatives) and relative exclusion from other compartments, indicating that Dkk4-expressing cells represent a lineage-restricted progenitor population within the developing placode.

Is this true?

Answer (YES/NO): NO